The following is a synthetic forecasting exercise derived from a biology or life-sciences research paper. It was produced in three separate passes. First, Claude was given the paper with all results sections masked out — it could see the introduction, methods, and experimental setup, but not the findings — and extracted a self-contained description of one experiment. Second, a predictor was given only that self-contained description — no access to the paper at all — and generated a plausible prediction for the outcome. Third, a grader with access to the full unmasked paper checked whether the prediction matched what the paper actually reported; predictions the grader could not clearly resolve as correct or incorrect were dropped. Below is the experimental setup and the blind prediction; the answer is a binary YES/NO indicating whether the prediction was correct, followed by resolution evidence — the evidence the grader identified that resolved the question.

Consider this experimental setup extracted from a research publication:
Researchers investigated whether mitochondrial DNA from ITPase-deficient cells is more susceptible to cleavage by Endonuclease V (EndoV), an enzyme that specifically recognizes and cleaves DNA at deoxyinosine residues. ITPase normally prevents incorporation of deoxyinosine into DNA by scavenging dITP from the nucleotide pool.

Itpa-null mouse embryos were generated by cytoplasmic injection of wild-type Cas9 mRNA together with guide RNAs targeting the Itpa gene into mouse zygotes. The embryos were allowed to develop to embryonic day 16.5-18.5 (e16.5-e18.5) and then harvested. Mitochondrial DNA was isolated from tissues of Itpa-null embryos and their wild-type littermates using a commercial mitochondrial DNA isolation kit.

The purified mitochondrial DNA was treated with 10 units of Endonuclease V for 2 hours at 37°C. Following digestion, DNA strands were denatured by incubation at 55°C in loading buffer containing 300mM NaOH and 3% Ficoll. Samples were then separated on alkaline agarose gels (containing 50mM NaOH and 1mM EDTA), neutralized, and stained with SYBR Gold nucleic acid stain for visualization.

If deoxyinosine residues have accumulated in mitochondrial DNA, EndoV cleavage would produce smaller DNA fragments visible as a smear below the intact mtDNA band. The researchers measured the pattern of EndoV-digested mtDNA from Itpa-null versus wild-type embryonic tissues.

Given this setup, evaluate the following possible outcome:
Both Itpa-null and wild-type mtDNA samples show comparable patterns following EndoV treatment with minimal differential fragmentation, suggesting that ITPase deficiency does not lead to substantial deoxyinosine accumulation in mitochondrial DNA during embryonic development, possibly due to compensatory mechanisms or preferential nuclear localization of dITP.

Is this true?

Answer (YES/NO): NO